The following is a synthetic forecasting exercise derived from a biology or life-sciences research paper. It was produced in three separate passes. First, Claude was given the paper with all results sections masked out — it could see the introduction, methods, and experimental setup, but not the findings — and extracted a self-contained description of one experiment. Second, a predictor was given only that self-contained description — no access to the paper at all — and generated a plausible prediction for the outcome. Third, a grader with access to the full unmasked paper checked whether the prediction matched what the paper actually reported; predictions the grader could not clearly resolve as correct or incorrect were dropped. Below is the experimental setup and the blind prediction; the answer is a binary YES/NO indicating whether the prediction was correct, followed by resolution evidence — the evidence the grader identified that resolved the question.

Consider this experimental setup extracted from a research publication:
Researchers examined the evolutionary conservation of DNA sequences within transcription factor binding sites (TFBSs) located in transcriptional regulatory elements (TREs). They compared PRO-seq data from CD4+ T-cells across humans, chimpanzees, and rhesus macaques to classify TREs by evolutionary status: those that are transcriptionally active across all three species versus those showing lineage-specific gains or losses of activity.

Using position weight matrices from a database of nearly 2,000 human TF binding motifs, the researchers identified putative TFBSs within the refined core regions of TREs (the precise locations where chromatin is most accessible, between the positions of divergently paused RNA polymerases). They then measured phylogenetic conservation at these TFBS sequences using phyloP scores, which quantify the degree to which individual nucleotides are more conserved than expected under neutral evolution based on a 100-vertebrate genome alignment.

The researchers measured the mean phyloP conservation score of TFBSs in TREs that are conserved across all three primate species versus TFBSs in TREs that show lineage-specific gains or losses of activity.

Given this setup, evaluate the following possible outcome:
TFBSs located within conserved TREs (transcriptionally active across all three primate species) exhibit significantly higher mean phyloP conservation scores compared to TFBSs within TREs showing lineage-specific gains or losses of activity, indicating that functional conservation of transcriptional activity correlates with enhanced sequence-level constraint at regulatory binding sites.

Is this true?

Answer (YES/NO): YES